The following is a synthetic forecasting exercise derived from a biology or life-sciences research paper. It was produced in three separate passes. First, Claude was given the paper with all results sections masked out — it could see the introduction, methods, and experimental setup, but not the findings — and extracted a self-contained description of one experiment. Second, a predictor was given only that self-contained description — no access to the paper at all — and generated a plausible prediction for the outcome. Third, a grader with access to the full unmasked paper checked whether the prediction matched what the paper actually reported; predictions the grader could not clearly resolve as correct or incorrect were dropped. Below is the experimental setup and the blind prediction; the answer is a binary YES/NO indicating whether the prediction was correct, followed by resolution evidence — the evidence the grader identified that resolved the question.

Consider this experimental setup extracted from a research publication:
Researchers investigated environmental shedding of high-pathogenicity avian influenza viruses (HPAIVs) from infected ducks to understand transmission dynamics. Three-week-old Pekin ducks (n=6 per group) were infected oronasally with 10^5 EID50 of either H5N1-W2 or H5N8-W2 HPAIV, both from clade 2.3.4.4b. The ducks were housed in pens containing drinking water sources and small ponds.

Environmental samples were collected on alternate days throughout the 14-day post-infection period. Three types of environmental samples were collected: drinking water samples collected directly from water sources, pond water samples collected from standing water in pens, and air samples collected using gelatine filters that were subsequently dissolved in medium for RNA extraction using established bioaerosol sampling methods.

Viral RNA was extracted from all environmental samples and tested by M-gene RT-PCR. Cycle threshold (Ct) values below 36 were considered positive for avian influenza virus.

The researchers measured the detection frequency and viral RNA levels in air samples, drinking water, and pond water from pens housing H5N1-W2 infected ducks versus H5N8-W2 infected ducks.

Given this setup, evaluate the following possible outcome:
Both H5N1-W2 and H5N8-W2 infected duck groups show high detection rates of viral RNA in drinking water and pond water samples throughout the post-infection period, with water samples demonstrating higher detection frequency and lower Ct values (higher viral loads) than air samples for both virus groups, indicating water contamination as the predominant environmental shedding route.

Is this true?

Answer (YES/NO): NO